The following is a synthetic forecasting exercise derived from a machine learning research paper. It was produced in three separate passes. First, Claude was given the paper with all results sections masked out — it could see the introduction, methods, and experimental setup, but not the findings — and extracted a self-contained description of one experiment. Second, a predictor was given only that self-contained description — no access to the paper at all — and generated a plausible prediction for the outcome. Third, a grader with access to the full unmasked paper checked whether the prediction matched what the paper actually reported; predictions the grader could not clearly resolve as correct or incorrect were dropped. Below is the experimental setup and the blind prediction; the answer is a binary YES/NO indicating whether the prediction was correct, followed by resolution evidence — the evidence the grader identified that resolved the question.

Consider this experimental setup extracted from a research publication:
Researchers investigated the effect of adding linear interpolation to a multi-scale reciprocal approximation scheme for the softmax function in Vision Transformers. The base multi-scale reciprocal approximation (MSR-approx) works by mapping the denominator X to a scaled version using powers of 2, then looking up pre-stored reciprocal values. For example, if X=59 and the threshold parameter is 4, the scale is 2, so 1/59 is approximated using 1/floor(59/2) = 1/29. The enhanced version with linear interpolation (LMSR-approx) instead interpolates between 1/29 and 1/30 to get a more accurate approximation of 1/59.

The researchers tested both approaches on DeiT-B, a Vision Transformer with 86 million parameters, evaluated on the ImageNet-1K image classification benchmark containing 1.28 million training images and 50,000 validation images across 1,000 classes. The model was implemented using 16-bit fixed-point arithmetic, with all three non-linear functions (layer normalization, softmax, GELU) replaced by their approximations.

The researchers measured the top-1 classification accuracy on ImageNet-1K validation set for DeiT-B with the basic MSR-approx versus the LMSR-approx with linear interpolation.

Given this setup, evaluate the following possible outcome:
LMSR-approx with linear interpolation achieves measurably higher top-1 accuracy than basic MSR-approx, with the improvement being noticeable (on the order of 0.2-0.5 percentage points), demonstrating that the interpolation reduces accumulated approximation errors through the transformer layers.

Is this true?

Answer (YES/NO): YES